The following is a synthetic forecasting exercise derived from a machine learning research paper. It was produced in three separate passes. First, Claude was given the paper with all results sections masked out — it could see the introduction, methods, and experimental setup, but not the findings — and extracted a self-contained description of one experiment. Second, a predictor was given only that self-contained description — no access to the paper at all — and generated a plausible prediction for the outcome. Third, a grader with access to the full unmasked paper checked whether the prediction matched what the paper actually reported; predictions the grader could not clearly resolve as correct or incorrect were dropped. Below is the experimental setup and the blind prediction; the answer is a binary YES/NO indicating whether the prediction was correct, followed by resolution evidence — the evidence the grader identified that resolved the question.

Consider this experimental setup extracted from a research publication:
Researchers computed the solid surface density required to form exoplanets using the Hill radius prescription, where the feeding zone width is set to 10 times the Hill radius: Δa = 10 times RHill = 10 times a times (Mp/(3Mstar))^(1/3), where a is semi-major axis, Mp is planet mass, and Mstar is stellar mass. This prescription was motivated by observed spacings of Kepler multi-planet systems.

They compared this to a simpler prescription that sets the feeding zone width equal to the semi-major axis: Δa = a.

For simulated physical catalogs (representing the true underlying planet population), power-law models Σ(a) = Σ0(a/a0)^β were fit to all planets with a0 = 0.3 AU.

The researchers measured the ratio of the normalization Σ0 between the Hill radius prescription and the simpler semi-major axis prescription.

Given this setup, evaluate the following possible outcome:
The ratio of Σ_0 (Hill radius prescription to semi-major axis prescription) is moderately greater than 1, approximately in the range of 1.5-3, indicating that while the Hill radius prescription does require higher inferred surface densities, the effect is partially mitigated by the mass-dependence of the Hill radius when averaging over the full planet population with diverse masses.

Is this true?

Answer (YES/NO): NO